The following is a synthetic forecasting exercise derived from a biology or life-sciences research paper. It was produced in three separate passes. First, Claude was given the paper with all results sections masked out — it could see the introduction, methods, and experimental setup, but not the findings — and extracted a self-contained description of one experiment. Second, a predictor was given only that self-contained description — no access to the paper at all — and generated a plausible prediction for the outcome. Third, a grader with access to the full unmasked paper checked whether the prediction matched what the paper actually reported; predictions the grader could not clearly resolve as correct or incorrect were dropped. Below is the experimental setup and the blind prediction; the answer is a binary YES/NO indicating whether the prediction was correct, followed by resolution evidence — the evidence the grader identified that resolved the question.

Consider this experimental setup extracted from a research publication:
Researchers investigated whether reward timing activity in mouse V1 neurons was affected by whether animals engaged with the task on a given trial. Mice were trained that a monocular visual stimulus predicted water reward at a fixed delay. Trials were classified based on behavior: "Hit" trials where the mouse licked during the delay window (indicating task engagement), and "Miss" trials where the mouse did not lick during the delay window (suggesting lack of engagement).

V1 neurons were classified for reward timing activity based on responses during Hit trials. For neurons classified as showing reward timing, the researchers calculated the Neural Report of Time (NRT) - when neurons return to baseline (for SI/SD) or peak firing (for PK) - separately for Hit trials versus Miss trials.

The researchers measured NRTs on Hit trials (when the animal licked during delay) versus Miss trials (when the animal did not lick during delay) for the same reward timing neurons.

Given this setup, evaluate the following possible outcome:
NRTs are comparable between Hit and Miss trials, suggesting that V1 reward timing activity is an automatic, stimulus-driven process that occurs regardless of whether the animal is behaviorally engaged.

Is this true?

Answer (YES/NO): YES